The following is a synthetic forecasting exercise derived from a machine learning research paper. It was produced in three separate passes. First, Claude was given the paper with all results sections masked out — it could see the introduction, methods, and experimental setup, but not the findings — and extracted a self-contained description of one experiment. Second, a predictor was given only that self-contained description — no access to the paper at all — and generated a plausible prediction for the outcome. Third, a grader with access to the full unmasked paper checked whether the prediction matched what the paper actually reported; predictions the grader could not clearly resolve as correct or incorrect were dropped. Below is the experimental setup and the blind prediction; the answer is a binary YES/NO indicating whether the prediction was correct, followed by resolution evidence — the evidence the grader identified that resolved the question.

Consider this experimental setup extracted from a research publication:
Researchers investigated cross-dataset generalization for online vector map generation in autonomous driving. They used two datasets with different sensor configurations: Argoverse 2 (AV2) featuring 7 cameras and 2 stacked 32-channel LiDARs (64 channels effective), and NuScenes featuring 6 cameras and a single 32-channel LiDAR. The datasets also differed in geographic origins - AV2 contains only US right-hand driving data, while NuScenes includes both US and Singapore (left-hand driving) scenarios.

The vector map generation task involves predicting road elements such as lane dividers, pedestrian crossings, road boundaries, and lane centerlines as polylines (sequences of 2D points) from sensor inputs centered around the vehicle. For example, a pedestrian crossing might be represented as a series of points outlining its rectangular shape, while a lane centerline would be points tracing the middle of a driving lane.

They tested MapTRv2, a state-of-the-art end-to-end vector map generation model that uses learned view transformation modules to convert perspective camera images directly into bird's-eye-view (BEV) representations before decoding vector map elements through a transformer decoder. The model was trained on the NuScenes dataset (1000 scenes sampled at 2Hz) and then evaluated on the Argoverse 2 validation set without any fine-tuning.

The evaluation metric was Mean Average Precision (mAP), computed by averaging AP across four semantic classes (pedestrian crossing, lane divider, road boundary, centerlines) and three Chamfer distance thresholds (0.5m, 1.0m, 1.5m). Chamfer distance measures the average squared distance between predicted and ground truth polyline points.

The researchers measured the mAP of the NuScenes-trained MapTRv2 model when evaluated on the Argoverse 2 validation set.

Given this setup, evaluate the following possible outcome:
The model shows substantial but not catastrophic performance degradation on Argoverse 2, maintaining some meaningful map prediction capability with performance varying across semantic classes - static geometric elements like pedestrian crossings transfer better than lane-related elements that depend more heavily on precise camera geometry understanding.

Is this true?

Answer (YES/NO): NO